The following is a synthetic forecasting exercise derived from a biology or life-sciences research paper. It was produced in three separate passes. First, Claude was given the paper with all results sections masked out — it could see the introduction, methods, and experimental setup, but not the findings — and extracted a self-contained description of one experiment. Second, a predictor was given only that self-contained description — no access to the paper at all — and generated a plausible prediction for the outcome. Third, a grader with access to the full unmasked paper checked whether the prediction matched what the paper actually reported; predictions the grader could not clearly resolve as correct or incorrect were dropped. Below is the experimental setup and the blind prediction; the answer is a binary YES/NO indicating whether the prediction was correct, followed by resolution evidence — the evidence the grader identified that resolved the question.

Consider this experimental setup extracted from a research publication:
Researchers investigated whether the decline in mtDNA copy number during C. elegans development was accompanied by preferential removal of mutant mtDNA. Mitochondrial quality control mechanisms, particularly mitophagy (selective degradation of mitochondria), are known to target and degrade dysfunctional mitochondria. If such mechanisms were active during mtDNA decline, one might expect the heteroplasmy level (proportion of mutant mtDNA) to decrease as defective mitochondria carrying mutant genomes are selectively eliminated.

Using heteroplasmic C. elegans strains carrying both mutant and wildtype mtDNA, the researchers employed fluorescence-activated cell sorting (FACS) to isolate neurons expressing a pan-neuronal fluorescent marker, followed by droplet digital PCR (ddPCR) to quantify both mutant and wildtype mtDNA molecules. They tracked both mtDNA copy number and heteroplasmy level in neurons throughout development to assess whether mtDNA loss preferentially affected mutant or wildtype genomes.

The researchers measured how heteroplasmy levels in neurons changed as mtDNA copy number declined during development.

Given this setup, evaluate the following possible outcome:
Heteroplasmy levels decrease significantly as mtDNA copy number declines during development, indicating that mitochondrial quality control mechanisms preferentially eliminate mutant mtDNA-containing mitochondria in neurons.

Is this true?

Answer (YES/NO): NO